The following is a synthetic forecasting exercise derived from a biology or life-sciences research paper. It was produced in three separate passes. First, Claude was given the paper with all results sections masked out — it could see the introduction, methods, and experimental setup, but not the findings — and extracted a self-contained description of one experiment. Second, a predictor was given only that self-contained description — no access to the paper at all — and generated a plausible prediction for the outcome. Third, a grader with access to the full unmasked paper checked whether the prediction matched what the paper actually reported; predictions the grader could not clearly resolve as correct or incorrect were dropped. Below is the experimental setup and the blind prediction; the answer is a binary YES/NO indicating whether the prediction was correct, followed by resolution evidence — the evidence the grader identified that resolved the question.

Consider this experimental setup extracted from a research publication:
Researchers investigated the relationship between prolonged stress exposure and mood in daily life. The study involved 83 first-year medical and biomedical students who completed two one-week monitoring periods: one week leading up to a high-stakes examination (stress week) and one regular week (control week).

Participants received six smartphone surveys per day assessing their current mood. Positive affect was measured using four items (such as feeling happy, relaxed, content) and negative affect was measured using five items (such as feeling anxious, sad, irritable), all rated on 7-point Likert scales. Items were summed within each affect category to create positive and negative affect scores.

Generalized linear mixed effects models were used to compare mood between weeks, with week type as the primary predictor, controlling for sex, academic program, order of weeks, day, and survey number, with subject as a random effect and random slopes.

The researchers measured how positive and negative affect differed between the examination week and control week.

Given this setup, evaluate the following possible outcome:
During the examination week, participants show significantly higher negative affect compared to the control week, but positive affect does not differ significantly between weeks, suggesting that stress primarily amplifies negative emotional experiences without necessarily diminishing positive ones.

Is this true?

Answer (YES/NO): NO